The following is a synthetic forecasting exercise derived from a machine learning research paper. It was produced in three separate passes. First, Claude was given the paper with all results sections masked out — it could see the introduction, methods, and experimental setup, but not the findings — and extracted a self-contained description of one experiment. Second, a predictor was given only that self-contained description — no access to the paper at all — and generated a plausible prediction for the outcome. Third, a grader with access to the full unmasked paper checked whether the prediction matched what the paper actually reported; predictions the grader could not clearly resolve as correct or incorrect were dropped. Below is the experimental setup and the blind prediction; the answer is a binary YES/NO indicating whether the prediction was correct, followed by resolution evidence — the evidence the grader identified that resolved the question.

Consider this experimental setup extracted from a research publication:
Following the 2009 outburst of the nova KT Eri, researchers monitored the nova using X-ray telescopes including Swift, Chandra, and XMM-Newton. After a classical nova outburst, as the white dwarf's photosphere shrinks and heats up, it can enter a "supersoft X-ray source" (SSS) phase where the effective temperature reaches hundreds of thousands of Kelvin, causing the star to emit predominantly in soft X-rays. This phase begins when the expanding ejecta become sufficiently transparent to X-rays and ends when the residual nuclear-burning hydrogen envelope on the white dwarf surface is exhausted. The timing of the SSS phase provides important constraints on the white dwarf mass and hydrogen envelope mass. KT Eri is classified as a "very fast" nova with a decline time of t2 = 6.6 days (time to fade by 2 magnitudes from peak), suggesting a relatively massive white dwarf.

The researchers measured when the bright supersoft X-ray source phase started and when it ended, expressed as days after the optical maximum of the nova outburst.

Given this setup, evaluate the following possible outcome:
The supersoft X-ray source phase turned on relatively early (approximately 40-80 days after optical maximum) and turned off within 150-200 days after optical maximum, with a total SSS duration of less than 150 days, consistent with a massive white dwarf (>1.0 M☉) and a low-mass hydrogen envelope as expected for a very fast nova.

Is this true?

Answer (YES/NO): NO